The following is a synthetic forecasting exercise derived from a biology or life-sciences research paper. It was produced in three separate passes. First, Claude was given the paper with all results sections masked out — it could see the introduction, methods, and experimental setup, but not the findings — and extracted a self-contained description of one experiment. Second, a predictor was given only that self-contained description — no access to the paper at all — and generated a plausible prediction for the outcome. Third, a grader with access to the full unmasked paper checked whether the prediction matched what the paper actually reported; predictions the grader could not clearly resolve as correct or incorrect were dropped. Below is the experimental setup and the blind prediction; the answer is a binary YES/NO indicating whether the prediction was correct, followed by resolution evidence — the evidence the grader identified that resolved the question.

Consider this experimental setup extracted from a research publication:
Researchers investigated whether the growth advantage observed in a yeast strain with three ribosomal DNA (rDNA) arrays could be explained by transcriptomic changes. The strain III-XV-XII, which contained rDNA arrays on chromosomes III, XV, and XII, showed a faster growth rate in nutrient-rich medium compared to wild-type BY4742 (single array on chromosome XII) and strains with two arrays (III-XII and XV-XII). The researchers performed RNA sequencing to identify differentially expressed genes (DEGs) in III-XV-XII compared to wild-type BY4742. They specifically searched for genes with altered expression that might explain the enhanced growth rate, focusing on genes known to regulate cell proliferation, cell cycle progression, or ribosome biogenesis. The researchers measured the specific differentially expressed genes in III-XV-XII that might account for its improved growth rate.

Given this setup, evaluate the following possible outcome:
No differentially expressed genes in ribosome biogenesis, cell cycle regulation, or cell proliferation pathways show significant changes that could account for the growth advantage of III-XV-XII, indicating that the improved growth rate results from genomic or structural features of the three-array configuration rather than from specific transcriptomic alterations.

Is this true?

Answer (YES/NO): YES